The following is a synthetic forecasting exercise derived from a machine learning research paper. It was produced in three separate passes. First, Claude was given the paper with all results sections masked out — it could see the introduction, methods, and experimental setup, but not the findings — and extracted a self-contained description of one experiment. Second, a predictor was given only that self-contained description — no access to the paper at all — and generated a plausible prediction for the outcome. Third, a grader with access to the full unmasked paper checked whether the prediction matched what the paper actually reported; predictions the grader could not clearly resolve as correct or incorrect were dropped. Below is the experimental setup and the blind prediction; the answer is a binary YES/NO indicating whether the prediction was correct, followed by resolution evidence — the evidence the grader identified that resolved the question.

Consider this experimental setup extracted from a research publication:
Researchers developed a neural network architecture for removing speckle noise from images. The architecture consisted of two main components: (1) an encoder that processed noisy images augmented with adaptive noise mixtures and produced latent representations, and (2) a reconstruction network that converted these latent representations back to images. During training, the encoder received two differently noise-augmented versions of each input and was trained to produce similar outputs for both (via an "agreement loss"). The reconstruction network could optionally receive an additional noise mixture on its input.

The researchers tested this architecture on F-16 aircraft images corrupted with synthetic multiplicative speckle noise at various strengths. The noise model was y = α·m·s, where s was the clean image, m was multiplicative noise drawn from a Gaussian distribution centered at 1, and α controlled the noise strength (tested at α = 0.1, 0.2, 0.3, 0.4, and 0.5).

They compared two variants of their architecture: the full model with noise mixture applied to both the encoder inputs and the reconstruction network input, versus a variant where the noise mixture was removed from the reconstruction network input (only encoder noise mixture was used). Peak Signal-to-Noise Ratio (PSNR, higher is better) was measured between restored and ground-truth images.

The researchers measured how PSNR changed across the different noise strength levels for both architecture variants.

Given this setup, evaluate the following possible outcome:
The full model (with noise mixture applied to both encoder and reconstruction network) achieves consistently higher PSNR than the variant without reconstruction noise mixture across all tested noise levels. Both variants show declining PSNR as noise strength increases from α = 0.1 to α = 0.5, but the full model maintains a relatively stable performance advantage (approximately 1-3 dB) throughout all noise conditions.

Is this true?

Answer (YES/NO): NO